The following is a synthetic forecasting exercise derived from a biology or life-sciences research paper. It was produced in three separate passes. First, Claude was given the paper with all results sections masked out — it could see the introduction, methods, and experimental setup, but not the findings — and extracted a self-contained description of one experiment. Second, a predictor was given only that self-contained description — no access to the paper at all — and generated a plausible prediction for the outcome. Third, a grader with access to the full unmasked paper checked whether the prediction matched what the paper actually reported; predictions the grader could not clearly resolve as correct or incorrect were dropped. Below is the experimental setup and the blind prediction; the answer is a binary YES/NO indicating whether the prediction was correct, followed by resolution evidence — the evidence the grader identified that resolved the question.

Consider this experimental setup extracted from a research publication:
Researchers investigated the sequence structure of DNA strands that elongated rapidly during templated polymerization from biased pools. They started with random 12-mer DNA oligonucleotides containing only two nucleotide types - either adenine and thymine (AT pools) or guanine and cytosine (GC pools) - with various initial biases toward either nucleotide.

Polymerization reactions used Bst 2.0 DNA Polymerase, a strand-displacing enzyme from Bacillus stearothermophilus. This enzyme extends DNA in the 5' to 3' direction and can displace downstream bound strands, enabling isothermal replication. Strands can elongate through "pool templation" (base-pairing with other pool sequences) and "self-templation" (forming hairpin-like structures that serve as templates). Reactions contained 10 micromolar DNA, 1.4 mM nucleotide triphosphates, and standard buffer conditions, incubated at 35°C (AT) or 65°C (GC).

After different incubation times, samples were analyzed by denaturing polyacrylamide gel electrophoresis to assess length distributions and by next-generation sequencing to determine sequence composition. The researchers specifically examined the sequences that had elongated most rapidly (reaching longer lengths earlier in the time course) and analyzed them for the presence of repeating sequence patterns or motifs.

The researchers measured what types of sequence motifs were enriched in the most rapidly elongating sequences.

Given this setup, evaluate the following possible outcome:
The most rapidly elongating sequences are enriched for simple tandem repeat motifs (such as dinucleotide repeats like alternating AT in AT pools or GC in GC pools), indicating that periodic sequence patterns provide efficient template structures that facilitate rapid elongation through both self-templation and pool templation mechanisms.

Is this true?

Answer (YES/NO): NO